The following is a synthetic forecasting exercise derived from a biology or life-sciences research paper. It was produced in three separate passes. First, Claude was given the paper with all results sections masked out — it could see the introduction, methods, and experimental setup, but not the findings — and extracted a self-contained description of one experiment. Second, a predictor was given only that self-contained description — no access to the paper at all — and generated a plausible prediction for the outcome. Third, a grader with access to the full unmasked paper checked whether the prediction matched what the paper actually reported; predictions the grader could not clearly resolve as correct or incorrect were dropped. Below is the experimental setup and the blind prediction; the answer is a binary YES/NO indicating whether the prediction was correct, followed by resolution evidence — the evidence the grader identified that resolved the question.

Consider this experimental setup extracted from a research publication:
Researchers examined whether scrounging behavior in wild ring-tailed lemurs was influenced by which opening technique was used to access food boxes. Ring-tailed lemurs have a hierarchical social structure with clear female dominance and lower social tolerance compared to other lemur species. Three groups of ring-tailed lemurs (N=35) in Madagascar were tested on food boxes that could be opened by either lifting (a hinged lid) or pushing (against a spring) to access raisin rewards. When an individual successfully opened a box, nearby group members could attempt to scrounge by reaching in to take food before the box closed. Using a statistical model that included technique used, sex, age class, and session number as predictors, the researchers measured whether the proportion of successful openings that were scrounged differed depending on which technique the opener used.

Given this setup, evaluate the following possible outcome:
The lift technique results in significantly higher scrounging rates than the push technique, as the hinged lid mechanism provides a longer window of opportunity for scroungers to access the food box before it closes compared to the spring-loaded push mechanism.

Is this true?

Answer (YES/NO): NO